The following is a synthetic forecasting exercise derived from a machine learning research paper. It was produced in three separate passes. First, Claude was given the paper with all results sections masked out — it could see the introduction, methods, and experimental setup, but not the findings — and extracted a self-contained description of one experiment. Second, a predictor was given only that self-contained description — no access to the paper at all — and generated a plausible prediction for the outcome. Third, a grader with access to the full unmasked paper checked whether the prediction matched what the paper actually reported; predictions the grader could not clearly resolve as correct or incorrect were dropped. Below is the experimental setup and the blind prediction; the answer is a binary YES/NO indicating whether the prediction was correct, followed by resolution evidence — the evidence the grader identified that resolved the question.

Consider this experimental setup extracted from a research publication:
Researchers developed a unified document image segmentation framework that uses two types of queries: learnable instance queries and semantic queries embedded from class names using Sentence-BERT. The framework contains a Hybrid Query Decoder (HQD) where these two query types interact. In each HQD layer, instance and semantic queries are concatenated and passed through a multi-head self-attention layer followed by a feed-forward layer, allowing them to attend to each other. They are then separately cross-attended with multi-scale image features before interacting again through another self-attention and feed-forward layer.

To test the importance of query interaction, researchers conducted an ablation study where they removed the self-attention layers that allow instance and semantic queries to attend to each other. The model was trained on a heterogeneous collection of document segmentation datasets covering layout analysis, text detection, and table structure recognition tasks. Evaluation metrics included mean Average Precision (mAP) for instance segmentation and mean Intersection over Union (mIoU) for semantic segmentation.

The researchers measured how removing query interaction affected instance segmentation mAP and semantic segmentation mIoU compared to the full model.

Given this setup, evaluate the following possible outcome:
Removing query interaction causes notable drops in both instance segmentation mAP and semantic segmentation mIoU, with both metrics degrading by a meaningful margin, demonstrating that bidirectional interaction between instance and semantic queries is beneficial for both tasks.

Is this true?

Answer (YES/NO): NO